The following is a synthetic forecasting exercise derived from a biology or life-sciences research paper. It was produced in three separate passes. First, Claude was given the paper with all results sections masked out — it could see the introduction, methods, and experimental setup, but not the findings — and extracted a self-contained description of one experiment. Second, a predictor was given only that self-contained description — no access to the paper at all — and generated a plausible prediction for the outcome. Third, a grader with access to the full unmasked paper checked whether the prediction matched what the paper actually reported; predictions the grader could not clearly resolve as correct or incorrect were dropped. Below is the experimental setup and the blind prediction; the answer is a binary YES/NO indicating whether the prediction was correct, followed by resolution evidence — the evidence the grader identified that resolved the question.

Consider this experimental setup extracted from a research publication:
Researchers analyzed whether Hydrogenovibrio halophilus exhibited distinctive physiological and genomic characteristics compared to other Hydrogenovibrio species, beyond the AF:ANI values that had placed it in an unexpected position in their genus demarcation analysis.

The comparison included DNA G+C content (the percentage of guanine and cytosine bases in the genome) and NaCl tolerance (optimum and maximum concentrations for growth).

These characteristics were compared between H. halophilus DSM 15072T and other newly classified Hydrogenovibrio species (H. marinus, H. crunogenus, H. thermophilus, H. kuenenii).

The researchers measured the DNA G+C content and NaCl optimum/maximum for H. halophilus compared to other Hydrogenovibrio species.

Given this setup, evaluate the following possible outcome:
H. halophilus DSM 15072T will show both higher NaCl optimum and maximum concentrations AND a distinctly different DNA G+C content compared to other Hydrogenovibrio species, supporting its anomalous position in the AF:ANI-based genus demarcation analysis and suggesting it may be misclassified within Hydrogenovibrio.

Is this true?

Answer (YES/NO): YES